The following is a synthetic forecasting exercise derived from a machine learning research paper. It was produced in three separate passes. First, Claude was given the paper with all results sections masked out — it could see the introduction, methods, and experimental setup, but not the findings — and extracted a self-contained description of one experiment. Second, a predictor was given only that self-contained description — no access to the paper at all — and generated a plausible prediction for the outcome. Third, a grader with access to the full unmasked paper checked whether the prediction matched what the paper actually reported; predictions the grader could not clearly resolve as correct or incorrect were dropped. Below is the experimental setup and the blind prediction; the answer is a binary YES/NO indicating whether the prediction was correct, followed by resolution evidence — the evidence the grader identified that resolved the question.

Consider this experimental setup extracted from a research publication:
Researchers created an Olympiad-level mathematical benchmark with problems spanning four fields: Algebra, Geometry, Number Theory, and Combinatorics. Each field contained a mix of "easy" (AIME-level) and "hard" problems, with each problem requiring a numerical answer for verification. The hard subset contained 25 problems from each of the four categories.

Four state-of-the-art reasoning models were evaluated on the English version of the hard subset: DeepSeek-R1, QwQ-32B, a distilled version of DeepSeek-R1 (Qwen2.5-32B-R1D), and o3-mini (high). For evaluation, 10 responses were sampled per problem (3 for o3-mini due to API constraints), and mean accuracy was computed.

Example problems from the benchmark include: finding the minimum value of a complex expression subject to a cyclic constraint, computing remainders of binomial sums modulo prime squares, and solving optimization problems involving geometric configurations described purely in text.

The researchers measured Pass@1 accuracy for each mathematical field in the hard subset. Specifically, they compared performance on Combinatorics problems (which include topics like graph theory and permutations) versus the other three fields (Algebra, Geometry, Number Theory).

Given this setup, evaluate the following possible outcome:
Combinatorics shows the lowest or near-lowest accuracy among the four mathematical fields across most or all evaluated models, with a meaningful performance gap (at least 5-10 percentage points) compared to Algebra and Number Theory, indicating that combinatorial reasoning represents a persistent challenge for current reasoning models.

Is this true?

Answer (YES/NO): YES